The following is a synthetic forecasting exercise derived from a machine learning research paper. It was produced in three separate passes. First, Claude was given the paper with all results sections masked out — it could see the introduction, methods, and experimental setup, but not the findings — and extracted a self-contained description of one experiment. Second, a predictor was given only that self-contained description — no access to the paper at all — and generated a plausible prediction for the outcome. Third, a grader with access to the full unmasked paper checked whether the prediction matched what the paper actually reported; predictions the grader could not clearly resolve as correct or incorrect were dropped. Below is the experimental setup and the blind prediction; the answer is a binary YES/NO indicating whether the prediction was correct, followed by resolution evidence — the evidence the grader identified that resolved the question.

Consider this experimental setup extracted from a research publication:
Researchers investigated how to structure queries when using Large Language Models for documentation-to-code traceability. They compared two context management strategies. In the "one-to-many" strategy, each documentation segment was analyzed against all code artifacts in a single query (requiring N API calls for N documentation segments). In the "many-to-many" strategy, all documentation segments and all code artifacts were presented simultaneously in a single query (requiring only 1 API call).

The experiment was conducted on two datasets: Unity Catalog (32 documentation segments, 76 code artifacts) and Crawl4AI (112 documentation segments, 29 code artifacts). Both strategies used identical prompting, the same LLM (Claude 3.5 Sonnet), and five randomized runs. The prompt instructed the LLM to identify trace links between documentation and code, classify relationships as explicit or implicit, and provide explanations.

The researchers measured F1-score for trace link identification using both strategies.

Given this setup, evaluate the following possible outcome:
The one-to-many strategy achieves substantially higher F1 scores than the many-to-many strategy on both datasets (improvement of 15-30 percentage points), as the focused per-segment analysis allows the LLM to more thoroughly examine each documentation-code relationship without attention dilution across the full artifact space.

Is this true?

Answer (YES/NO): NO